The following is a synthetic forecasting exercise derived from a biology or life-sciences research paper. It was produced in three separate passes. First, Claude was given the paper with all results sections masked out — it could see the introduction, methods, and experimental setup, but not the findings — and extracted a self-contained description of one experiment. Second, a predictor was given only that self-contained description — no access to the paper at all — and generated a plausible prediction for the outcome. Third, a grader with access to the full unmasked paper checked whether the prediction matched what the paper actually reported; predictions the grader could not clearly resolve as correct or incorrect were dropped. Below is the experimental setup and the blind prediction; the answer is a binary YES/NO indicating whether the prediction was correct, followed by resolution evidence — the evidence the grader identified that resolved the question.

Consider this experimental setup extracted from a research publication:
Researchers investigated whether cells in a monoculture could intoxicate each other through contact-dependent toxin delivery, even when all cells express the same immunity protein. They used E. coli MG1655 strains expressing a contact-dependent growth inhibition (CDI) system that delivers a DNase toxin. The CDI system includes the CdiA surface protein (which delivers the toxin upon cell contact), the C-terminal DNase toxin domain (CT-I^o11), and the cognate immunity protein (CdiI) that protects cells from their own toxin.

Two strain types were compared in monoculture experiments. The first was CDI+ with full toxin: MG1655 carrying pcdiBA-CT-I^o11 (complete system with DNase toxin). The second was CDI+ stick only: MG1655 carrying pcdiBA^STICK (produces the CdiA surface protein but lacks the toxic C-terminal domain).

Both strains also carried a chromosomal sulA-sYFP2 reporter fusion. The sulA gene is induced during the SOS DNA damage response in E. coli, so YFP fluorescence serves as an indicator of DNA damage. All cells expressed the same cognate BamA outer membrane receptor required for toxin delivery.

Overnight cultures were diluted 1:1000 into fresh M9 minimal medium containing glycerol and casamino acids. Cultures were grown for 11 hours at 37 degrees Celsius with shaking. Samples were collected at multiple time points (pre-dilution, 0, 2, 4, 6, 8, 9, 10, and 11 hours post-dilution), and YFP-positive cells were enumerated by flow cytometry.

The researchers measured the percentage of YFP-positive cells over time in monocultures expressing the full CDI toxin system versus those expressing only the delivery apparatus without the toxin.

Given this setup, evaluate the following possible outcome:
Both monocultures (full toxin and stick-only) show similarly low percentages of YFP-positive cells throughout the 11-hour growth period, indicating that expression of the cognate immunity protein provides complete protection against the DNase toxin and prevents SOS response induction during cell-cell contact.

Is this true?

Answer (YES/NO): NO